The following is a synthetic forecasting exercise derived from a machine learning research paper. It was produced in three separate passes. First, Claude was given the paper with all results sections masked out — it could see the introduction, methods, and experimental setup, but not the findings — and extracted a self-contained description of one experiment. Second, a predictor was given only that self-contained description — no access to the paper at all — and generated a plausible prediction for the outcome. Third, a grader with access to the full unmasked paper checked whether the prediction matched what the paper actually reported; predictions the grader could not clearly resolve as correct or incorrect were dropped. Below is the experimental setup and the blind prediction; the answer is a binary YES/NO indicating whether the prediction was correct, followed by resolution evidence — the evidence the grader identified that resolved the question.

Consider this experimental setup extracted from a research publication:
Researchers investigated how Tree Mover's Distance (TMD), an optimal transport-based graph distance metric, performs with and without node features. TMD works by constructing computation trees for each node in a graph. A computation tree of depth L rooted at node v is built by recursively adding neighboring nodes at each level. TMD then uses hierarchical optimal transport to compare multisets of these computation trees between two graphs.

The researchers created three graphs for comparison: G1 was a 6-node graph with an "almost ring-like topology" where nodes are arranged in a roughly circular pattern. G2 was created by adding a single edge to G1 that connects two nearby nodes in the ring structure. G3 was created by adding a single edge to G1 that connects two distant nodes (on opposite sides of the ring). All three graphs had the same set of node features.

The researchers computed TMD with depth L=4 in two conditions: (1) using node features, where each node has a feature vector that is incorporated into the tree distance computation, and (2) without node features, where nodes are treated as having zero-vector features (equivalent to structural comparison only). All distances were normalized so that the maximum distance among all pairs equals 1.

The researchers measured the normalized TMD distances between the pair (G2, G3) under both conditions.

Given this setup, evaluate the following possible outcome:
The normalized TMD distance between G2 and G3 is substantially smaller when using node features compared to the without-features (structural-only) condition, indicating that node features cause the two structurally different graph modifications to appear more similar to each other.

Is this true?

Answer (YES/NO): NO